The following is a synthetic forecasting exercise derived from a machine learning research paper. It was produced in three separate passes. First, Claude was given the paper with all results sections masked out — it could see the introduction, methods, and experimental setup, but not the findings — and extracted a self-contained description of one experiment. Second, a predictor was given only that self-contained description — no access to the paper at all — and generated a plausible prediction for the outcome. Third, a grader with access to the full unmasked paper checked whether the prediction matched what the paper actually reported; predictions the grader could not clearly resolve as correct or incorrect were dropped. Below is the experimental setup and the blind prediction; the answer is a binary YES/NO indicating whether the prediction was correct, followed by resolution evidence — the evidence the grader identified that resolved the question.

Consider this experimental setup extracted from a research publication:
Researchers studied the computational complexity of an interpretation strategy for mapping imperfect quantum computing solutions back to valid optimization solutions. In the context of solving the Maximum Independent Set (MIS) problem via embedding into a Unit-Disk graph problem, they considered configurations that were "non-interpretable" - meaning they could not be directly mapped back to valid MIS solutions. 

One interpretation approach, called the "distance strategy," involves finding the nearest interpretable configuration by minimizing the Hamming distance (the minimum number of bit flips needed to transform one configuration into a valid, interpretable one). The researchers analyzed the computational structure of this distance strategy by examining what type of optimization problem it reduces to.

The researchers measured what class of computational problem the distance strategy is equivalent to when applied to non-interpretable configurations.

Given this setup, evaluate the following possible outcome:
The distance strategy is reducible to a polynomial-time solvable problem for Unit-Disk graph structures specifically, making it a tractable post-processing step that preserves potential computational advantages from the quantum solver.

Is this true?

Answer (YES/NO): NO